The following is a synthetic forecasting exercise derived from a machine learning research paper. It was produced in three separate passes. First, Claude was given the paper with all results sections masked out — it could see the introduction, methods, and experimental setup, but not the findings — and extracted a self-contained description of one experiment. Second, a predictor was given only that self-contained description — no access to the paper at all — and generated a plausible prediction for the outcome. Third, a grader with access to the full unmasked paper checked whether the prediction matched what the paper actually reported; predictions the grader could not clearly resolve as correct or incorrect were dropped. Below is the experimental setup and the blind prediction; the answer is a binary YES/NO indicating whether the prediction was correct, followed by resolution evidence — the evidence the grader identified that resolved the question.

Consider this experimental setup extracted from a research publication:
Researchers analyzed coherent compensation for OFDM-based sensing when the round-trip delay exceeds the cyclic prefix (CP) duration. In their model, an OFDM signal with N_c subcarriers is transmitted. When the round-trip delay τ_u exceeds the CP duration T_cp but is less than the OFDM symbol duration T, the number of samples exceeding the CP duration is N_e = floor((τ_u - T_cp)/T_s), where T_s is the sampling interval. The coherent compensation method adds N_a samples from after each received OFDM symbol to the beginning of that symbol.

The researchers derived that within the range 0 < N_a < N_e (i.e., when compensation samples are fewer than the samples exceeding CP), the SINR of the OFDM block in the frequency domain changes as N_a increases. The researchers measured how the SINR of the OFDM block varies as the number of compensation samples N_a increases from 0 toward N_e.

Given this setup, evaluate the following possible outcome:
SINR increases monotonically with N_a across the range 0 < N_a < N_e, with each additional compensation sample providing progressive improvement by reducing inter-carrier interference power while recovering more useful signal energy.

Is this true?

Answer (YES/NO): YES